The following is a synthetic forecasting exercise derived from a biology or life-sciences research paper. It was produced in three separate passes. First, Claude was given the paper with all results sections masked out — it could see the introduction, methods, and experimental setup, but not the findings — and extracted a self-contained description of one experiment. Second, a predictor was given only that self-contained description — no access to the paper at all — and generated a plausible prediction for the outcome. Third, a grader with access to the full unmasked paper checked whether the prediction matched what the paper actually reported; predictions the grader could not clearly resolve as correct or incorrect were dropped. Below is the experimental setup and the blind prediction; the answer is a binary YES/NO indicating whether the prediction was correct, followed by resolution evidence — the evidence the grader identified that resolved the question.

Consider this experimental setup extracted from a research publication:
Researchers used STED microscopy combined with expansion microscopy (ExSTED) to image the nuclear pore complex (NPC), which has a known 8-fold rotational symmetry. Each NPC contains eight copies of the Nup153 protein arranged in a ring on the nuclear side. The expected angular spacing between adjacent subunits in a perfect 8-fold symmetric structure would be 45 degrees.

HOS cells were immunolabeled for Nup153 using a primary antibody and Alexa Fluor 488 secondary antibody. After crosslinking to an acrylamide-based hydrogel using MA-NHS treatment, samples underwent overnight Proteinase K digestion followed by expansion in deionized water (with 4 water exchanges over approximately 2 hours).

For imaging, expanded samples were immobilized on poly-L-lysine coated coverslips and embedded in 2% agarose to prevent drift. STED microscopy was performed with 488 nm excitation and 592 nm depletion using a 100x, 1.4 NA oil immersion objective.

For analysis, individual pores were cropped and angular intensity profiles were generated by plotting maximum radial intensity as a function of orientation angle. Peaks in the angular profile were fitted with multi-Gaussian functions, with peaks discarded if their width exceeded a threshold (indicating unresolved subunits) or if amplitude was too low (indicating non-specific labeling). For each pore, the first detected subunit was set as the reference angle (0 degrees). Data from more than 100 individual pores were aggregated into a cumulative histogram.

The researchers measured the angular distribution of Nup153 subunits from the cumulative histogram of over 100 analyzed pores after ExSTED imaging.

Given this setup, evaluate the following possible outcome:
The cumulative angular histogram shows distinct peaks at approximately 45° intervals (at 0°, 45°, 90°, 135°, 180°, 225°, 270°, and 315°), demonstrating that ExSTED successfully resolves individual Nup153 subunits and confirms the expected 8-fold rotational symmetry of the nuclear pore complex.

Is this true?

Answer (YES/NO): YES